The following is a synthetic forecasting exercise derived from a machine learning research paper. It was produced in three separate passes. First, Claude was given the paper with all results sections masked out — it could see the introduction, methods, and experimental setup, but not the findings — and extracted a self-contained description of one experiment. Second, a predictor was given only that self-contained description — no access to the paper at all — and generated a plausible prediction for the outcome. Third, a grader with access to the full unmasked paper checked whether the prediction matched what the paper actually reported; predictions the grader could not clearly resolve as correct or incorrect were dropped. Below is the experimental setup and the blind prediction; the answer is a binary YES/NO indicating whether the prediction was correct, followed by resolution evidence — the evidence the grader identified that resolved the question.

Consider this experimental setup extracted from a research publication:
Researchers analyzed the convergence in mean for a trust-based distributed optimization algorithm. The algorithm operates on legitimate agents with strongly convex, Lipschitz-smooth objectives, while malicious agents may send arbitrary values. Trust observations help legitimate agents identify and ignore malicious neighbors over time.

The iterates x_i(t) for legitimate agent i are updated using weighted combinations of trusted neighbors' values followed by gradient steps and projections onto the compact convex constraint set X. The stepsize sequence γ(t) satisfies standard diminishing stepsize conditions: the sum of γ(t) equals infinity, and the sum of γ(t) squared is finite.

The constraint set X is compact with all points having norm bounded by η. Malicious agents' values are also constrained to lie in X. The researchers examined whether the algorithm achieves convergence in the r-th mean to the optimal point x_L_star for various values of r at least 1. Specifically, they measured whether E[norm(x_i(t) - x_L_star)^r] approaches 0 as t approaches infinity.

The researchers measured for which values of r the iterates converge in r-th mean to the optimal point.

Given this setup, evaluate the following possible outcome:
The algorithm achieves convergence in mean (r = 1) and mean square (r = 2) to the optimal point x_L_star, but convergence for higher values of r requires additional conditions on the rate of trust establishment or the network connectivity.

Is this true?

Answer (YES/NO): NO